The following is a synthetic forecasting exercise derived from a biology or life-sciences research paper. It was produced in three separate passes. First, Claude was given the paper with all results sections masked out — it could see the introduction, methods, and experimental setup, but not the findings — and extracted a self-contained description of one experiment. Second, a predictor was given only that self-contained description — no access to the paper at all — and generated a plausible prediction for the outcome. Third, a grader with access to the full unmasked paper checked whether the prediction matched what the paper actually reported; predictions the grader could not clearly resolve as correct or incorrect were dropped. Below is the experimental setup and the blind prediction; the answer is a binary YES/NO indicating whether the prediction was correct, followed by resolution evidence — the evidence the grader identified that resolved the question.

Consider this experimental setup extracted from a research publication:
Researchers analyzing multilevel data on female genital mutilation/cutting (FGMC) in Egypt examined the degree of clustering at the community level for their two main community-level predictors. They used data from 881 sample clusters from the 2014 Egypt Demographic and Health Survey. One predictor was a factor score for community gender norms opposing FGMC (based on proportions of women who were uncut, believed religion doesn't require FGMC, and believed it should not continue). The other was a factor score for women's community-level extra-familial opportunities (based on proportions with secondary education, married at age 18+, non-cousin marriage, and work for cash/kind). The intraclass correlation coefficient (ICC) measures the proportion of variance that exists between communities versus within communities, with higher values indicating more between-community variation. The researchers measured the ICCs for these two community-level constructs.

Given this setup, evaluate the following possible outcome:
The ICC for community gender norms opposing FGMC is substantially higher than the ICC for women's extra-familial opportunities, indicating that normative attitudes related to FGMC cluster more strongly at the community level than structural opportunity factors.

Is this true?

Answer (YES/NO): NO